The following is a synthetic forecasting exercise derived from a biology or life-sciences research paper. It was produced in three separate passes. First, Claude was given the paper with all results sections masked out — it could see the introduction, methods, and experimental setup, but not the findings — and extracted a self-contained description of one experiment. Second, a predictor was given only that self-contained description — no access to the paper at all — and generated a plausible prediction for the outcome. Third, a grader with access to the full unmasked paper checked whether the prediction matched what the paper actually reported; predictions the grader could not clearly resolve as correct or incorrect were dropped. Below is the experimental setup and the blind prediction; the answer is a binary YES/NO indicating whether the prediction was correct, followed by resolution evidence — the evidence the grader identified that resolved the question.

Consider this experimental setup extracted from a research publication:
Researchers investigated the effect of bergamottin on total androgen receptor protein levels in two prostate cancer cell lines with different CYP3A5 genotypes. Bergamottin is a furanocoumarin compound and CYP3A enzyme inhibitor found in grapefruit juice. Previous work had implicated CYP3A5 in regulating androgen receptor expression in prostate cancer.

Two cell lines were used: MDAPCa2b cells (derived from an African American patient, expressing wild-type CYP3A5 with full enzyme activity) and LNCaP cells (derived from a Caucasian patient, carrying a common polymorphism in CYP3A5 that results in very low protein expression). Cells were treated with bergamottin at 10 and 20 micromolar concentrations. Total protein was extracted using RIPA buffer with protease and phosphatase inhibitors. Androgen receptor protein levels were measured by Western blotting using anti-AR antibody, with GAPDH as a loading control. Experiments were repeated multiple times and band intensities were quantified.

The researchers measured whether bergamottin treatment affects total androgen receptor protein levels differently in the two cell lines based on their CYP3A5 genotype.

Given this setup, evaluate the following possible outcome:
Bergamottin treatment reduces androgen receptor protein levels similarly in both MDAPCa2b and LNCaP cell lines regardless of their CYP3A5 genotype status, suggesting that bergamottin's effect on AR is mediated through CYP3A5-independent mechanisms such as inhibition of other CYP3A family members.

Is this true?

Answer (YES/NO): YES